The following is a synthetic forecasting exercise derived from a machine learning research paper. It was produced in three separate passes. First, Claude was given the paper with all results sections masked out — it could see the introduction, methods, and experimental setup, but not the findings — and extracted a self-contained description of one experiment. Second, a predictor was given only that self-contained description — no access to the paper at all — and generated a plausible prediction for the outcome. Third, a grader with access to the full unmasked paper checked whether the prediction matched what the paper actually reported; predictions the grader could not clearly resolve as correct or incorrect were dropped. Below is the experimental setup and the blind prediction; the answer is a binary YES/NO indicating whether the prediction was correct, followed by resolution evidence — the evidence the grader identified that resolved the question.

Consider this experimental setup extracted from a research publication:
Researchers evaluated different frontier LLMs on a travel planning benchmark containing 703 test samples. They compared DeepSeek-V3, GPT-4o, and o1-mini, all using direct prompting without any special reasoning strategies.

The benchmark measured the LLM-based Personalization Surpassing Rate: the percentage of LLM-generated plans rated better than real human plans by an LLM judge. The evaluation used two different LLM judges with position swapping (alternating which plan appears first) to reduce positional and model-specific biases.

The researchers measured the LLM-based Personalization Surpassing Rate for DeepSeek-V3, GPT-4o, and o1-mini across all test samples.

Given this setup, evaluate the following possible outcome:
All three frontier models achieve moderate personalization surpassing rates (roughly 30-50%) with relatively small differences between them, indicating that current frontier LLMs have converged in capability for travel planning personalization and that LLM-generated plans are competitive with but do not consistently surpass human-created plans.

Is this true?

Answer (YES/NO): NO